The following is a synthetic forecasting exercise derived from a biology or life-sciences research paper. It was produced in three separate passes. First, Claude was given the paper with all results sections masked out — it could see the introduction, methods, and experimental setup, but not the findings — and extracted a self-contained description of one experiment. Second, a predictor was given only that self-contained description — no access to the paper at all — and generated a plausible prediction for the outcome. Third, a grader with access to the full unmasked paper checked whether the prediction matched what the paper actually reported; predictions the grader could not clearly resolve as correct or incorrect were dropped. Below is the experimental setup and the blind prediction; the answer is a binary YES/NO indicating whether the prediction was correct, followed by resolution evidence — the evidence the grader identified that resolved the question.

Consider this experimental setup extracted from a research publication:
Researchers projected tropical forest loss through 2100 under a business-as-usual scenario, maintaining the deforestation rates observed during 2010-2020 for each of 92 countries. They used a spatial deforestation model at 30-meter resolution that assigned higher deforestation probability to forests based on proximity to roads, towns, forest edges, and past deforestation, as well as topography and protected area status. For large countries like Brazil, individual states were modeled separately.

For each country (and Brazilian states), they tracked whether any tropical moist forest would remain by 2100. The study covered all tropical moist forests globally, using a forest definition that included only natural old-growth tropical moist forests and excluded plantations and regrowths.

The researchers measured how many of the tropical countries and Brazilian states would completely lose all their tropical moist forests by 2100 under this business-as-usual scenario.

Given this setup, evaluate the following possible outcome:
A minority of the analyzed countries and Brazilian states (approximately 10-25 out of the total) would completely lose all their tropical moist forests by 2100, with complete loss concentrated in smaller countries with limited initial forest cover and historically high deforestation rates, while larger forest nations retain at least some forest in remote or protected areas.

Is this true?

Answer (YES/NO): NO